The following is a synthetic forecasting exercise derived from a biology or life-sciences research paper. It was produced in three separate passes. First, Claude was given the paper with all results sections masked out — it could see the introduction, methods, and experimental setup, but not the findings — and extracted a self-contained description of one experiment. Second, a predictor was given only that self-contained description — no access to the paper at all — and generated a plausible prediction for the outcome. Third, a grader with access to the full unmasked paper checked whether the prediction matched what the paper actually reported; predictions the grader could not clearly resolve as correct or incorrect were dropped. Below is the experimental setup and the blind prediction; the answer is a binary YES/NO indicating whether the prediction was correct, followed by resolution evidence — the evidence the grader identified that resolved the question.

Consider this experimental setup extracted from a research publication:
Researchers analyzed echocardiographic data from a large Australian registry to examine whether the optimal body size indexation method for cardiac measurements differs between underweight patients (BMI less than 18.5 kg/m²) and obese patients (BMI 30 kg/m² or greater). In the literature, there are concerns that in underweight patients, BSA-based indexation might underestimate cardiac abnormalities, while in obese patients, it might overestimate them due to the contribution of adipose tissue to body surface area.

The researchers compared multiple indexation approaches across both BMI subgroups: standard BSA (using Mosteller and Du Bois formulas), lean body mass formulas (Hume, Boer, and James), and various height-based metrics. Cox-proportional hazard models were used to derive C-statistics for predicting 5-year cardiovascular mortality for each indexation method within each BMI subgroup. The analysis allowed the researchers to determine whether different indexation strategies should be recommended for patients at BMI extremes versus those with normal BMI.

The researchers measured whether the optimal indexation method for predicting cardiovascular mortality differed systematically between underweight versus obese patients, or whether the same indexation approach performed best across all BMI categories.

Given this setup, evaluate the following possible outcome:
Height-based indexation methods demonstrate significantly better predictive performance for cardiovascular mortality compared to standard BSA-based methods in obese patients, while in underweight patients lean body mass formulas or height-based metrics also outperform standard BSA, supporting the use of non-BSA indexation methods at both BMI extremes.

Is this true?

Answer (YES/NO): NO